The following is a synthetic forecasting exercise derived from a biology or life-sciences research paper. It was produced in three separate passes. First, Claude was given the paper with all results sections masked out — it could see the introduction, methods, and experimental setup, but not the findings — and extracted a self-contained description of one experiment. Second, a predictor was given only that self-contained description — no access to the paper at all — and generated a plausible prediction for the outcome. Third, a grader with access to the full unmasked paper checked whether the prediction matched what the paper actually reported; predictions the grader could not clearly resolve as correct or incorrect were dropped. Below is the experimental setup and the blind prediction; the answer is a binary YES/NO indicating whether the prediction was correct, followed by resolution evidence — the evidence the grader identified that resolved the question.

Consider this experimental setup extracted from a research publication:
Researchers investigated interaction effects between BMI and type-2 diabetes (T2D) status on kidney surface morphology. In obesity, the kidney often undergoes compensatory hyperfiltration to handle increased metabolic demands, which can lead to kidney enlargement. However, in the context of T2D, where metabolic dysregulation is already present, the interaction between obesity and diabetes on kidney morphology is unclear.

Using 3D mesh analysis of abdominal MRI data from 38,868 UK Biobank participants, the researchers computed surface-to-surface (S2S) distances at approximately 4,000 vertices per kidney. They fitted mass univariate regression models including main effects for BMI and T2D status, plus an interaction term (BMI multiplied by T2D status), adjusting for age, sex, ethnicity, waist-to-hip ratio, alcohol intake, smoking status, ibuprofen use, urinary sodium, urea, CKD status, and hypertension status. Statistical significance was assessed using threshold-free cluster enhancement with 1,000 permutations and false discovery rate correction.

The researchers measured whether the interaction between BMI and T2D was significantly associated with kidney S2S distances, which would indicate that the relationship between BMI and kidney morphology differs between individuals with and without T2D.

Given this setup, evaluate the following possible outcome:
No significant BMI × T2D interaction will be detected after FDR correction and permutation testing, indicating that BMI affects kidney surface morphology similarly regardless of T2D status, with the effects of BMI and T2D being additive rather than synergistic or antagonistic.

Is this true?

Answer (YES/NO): NO